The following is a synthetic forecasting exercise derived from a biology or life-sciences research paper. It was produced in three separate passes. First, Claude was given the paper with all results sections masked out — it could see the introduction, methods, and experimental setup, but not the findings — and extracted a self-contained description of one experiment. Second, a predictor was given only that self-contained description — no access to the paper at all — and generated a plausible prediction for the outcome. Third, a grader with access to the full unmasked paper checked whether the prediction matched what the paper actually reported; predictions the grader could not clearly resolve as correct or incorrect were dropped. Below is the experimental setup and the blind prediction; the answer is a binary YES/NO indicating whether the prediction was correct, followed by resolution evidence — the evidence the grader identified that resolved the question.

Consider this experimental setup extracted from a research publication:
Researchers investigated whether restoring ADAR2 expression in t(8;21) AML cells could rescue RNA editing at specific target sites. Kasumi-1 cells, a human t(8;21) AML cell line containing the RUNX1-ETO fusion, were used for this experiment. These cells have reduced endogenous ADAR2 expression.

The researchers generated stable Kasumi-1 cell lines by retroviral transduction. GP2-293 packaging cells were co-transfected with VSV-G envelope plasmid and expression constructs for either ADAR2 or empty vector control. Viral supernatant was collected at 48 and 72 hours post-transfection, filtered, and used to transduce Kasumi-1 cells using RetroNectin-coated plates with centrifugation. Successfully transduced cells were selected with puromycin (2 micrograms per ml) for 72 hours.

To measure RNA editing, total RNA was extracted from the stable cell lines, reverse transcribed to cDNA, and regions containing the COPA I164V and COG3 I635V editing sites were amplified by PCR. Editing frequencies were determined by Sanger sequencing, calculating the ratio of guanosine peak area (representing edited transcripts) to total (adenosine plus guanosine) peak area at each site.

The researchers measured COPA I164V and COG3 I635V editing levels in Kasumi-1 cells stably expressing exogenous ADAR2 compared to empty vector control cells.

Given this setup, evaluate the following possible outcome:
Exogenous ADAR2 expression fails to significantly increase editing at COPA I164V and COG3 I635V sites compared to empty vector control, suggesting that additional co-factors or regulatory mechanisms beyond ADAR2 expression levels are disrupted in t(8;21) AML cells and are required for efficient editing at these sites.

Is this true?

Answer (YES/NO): NO